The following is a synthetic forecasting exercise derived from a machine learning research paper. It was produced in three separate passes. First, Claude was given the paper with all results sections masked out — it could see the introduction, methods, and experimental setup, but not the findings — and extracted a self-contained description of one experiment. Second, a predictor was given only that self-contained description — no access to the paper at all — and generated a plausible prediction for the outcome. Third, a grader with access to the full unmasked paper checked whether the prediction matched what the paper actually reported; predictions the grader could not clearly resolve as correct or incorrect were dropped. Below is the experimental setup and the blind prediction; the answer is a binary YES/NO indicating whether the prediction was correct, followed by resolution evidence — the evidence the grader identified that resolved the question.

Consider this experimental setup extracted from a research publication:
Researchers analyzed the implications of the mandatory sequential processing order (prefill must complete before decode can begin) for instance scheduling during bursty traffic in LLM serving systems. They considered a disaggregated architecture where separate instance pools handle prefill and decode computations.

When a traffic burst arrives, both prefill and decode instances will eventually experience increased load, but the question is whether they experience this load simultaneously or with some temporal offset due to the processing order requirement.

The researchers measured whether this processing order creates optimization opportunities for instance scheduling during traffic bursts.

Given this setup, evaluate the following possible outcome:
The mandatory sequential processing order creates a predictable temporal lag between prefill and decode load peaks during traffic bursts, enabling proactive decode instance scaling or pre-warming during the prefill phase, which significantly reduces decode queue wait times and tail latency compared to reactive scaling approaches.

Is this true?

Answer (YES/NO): NO